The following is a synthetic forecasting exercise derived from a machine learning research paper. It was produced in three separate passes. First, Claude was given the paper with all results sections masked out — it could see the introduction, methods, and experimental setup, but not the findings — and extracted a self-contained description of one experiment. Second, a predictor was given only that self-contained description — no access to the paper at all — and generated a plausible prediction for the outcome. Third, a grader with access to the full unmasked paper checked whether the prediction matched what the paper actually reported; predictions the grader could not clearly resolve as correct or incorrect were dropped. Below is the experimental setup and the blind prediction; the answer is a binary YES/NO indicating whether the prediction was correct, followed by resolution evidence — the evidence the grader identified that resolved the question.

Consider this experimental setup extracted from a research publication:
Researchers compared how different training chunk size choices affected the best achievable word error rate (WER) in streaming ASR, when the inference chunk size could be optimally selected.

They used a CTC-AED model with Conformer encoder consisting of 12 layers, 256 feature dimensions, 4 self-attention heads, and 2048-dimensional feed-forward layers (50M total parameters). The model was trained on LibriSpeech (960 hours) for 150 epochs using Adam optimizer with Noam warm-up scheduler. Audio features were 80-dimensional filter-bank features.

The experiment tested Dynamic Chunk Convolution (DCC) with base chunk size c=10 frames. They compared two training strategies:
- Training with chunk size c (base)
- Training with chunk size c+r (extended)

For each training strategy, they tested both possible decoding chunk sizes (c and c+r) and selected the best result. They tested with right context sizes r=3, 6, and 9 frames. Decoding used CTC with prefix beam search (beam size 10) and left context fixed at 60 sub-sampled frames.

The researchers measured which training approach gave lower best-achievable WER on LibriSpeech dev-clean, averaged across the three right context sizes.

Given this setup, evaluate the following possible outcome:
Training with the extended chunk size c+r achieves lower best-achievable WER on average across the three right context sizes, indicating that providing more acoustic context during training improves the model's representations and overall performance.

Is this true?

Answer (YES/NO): NO